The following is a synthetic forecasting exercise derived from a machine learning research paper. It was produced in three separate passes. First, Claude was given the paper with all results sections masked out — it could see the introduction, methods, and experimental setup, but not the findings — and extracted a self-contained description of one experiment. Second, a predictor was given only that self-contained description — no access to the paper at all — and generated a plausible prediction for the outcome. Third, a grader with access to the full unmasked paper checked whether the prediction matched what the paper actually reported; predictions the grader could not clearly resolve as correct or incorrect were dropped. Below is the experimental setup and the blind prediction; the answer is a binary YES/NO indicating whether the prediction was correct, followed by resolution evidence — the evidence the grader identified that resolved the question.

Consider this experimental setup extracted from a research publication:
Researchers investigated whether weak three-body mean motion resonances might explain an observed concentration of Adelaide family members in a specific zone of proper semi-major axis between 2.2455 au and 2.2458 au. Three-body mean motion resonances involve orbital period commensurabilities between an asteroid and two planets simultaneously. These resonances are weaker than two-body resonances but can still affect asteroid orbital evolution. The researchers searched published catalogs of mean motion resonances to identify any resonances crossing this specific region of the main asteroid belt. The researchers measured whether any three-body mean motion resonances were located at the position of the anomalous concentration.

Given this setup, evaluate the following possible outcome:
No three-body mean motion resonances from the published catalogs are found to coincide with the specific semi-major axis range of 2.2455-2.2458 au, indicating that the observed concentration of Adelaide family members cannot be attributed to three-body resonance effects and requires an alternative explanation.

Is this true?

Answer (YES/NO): NO